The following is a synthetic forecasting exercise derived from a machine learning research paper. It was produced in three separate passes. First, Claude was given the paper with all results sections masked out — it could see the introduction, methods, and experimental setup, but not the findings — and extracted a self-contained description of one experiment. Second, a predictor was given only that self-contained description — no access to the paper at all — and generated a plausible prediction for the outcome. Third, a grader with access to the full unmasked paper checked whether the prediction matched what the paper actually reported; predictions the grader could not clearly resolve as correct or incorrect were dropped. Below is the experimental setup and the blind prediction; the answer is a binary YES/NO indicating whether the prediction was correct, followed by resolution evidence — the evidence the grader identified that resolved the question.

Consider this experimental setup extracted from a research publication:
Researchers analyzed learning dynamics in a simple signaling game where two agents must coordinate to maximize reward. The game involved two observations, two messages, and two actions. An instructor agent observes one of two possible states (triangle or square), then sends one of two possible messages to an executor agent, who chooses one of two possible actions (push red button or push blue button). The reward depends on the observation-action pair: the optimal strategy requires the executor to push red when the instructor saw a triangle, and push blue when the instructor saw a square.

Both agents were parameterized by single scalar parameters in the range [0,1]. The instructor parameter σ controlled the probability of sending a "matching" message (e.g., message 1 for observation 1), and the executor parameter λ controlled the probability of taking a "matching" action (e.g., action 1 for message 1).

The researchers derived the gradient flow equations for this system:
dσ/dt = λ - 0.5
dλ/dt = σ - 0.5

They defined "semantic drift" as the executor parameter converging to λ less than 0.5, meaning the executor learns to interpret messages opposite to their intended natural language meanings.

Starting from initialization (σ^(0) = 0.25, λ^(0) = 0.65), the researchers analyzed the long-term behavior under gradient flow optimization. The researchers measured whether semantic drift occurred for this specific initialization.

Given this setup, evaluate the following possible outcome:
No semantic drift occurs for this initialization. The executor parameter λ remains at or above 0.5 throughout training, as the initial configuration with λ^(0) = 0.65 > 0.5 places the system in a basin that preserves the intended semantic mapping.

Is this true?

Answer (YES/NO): NO